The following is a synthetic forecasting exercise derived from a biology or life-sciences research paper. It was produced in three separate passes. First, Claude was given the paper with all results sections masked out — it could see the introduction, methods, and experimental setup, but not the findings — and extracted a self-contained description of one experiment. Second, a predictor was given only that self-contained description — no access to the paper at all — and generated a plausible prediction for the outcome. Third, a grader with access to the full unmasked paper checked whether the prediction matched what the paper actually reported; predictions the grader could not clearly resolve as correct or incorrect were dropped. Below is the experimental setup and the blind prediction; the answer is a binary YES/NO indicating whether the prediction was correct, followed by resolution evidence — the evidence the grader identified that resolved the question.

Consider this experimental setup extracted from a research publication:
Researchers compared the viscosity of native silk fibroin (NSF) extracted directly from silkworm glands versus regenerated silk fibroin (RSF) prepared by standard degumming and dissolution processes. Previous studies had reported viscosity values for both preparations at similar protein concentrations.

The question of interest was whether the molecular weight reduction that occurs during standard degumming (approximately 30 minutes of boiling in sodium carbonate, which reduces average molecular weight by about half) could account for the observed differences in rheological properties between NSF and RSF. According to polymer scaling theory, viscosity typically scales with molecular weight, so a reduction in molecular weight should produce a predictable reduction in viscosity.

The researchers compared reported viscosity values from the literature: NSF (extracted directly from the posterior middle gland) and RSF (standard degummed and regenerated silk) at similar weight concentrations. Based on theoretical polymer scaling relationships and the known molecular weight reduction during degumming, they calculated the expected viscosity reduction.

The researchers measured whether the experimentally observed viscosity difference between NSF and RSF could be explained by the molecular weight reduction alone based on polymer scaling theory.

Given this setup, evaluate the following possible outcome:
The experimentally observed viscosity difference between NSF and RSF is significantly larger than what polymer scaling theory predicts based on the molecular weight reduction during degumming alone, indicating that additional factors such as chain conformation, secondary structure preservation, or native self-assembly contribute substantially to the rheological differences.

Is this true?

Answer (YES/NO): YES